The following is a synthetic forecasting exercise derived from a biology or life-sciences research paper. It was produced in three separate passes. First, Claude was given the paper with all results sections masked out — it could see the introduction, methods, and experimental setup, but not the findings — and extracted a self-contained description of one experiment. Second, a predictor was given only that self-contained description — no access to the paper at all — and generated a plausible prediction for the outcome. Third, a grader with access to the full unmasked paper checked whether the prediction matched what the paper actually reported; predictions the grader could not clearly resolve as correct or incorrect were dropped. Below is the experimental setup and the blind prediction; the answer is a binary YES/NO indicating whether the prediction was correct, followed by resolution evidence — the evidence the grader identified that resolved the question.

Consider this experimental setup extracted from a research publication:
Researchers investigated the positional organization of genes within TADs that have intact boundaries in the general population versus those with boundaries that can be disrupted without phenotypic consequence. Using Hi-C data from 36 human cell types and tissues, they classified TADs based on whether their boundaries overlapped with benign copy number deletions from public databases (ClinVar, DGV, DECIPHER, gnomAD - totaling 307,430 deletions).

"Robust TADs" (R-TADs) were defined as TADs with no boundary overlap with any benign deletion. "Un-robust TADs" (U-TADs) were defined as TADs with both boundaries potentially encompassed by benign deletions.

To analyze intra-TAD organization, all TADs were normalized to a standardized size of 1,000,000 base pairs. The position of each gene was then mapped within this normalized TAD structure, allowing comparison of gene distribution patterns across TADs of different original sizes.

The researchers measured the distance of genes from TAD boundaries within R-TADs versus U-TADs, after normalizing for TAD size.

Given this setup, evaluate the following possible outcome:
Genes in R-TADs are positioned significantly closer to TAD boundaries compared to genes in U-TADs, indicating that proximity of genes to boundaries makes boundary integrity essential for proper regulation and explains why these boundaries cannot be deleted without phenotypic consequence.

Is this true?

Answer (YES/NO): YES